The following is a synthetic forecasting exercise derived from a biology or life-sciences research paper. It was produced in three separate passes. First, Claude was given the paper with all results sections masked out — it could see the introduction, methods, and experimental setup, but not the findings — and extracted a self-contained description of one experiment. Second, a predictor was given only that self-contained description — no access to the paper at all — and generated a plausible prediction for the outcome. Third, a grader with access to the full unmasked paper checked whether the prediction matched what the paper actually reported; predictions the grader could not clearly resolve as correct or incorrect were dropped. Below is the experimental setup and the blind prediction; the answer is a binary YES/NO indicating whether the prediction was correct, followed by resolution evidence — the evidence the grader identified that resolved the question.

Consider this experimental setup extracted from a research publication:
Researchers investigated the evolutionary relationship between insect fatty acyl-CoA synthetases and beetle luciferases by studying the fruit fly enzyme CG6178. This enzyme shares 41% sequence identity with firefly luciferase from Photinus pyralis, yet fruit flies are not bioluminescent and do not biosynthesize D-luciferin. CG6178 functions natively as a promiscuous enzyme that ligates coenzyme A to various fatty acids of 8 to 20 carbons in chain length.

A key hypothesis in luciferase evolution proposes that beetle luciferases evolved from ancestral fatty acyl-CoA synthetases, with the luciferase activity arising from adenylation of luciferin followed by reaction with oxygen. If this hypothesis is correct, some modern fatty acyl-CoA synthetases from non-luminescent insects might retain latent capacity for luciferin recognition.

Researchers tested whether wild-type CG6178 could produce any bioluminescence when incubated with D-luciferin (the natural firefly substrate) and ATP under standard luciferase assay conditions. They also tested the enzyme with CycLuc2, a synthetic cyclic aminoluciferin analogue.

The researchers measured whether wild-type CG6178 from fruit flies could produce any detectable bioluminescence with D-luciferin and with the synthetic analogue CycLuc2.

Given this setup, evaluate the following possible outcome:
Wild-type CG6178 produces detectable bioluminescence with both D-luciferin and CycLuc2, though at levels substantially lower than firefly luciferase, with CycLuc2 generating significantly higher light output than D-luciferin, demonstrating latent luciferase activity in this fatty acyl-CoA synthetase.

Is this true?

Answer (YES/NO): NO